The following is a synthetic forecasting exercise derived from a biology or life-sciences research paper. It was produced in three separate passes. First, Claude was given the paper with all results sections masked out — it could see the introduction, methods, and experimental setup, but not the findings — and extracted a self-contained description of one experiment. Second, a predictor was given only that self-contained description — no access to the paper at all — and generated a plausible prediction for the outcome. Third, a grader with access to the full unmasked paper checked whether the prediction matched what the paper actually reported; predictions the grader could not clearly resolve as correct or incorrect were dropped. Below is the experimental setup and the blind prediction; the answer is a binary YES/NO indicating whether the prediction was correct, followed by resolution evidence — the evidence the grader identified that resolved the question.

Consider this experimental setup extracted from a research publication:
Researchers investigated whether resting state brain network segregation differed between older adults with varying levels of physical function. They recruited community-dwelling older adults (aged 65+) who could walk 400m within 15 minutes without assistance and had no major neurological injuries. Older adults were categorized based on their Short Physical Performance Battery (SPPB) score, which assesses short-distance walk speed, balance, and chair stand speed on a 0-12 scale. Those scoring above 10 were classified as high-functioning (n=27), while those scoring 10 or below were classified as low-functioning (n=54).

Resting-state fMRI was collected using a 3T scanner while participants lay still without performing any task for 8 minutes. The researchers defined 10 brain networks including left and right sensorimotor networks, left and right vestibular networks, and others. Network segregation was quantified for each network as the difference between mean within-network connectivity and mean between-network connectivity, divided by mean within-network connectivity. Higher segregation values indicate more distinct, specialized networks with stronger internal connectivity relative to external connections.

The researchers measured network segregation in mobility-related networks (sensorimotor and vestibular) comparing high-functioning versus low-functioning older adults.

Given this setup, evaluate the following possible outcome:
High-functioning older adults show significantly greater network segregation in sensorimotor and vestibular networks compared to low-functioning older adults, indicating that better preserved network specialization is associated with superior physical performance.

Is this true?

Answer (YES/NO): YES